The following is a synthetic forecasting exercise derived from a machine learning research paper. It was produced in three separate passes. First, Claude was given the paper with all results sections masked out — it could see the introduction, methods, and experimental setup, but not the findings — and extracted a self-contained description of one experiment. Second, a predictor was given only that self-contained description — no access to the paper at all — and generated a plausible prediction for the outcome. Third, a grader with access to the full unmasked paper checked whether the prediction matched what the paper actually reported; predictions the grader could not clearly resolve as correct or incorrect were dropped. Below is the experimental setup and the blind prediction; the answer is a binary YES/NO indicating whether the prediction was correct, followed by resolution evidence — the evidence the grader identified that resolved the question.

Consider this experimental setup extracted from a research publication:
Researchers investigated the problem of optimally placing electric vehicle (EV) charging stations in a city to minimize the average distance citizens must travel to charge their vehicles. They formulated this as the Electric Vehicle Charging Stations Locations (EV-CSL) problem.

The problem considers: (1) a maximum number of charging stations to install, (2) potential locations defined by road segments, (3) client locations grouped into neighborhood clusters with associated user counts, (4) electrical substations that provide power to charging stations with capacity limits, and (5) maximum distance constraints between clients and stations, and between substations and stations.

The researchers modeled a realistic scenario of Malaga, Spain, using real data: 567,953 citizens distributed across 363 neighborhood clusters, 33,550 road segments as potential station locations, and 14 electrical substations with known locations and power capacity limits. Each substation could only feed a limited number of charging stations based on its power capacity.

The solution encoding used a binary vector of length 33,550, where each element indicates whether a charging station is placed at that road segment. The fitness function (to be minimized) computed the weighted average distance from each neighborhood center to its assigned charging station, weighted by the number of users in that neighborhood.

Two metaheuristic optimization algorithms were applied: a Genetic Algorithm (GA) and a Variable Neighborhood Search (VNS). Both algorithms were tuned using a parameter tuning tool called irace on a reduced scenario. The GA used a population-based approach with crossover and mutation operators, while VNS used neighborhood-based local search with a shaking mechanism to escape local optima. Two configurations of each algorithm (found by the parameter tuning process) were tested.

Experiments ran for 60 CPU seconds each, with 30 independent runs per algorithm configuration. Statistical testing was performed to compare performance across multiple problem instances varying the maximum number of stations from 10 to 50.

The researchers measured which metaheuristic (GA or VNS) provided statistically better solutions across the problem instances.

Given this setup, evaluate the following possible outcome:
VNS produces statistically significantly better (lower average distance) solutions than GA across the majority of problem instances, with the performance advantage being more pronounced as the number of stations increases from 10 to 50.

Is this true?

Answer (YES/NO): NO